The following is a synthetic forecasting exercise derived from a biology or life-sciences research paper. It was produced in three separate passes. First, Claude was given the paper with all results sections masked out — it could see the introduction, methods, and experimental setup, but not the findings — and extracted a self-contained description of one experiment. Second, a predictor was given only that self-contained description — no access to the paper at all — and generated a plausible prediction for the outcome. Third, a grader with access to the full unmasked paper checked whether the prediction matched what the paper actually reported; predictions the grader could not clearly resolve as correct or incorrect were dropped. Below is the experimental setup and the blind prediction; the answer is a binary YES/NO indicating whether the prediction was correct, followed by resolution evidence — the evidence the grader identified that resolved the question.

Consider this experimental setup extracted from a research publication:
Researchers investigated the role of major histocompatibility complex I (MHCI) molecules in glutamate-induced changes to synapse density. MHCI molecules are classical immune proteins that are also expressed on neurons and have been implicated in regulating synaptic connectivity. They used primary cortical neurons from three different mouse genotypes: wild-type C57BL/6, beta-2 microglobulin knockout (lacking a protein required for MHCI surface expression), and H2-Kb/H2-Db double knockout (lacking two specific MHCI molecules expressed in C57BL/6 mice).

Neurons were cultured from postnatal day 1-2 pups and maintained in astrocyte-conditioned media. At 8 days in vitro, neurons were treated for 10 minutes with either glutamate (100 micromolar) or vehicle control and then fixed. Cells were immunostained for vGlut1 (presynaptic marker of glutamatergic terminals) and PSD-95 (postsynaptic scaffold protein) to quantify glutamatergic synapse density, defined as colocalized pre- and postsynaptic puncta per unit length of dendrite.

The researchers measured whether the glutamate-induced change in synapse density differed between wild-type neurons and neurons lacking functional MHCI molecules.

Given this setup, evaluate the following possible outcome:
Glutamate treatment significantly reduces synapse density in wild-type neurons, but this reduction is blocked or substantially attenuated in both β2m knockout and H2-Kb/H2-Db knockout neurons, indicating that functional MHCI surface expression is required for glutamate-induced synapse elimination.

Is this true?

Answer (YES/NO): YES